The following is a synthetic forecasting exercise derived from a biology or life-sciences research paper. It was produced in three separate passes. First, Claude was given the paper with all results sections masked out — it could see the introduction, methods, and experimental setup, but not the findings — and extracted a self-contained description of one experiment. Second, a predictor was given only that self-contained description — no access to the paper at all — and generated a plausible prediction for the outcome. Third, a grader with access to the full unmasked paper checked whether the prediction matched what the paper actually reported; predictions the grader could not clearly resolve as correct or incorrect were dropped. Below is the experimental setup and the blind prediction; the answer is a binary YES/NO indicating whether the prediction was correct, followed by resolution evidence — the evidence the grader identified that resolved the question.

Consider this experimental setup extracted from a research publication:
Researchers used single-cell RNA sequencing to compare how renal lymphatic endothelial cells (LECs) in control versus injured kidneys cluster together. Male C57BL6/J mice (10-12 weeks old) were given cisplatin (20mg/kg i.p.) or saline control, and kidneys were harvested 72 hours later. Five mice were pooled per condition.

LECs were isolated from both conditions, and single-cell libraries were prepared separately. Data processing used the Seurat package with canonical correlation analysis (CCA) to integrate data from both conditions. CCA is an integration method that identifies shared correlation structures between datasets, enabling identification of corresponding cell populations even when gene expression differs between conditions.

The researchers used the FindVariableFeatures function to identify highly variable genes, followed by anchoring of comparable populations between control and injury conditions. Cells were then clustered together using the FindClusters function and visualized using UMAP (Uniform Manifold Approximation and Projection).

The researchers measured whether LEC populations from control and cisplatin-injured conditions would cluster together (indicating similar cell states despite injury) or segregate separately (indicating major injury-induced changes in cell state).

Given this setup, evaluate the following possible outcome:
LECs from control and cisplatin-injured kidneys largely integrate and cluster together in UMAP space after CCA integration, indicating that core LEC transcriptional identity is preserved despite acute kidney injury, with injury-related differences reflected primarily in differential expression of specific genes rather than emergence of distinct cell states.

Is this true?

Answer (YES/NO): YES